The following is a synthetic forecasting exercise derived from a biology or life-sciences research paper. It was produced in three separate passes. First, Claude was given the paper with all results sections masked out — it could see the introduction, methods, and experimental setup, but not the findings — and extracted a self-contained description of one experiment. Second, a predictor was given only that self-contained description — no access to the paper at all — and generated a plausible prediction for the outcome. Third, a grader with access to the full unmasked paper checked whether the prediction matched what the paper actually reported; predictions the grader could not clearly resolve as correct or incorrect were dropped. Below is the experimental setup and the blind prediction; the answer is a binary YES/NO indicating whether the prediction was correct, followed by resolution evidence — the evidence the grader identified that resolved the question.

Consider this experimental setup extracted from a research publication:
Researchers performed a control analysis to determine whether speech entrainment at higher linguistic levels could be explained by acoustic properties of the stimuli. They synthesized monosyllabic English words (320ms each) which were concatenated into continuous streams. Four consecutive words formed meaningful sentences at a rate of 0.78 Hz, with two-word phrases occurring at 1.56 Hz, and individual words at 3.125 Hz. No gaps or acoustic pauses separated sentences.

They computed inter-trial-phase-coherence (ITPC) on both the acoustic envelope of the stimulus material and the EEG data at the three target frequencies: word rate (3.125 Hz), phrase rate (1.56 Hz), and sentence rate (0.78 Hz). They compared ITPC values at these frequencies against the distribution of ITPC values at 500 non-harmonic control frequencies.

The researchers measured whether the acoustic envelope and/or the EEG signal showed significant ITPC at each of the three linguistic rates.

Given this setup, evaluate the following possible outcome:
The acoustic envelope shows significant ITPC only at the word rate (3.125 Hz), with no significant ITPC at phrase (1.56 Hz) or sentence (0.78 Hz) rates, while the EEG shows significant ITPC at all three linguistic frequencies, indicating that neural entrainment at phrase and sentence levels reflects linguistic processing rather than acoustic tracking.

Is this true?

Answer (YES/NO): YES